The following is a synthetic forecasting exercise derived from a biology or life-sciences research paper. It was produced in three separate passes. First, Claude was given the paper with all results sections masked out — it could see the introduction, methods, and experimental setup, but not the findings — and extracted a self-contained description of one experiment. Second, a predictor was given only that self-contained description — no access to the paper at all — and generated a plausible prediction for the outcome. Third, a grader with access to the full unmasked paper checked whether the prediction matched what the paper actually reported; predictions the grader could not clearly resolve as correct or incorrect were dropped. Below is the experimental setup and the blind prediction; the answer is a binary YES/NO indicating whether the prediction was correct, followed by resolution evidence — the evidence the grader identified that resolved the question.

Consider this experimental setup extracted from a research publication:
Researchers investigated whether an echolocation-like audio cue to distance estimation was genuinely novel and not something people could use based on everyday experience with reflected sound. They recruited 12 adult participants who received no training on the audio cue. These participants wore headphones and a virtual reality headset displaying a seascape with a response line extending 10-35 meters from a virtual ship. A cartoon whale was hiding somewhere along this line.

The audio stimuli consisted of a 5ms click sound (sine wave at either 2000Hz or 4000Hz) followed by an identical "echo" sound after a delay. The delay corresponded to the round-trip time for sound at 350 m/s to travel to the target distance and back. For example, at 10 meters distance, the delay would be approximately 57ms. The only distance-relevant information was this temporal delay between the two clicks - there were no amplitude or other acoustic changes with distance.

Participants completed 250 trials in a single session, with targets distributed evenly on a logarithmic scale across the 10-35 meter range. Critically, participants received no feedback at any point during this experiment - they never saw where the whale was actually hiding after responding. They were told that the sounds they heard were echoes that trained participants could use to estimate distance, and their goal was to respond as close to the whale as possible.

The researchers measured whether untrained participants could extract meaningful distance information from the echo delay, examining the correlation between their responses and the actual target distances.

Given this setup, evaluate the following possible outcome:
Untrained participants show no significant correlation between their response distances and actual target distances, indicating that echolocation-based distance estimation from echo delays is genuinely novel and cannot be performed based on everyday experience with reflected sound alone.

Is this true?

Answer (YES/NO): YES